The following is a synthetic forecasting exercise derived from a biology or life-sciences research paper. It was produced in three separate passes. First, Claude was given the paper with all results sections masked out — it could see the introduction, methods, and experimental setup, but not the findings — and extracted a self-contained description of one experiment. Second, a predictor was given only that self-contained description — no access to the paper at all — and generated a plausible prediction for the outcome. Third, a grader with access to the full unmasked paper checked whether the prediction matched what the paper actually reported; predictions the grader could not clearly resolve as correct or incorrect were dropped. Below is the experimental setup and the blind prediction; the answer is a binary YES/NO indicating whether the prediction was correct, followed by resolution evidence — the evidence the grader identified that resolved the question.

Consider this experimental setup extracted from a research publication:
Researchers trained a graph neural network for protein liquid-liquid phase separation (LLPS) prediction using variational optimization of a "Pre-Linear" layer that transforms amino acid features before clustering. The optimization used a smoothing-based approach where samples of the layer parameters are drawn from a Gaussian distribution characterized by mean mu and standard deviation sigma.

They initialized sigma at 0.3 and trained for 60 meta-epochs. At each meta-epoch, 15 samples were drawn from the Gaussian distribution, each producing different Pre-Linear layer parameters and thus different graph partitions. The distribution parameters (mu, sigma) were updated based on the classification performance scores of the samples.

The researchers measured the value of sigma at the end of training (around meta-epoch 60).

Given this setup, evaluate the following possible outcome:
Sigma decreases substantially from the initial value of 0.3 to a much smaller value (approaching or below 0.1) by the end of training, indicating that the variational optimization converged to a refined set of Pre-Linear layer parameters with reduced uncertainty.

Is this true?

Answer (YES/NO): YES